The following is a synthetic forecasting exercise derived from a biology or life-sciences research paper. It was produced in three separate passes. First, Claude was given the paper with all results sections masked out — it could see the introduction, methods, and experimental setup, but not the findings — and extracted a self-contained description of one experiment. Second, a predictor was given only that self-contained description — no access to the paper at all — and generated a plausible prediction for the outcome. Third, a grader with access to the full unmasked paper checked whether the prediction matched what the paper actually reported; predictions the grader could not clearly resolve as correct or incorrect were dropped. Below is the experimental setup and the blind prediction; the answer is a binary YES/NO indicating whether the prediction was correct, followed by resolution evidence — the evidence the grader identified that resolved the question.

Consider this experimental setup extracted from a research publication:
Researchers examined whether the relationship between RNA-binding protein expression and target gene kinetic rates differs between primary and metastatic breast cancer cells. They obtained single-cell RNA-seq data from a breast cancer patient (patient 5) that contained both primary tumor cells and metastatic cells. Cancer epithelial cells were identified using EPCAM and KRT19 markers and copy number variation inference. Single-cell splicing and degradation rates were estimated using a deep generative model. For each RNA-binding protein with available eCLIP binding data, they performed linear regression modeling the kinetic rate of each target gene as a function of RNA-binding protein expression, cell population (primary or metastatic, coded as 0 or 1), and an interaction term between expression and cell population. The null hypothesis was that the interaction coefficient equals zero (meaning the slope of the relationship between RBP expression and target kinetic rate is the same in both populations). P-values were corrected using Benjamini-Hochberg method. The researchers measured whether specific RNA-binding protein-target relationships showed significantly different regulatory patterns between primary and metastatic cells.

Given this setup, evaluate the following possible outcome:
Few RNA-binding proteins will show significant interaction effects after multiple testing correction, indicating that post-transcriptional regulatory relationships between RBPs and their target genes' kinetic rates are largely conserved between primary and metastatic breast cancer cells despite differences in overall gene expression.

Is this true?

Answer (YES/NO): NO